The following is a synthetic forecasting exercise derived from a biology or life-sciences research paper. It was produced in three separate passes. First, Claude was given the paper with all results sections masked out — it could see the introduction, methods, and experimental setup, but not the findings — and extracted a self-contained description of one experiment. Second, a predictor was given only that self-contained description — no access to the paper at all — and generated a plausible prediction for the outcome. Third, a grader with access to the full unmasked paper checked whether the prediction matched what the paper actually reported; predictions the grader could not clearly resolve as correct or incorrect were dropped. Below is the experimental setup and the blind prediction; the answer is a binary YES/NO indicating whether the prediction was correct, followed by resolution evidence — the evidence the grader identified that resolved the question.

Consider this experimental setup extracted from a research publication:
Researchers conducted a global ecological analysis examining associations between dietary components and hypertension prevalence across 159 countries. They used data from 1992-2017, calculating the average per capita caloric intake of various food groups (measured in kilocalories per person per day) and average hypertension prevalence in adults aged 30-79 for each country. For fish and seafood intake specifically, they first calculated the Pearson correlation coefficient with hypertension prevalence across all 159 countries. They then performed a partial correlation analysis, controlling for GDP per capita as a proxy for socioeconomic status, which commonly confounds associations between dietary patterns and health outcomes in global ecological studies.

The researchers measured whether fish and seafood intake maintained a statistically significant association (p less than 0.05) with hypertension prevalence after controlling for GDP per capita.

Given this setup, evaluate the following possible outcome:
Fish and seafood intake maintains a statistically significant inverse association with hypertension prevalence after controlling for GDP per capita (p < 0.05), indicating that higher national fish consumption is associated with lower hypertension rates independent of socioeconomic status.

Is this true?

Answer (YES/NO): NO